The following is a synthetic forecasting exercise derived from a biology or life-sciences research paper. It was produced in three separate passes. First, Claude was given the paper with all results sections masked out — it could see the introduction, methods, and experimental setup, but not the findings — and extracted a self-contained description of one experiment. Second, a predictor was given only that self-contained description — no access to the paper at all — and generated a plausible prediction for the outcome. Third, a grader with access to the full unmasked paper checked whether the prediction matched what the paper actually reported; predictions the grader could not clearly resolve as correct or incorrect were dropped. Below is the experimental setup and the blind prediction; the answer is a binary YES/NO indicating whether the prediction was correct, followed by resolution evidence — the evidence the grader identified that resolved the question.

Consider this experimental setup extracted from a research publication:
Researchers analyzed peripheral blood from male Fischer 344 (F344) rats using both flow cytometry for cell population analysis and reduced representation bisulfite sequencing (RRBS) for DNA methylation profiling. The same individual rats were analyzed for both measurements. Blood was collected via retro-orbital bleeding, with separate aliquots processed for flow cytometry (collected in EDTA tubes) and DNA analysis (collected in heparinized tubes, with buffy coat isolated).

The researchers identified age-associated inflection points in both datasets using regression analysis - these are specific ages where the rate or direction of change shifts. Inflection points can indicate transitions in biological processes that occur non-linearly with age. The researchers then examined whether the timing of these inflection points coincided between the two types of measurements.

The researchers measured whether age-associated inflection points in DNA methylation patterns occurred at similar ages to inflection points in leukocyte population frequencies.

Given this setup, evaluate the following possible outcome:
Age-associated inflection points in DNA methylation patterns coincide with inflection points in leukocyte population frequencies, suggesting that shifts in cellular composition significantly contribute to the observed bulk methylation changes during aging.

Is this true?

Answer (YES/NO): NO